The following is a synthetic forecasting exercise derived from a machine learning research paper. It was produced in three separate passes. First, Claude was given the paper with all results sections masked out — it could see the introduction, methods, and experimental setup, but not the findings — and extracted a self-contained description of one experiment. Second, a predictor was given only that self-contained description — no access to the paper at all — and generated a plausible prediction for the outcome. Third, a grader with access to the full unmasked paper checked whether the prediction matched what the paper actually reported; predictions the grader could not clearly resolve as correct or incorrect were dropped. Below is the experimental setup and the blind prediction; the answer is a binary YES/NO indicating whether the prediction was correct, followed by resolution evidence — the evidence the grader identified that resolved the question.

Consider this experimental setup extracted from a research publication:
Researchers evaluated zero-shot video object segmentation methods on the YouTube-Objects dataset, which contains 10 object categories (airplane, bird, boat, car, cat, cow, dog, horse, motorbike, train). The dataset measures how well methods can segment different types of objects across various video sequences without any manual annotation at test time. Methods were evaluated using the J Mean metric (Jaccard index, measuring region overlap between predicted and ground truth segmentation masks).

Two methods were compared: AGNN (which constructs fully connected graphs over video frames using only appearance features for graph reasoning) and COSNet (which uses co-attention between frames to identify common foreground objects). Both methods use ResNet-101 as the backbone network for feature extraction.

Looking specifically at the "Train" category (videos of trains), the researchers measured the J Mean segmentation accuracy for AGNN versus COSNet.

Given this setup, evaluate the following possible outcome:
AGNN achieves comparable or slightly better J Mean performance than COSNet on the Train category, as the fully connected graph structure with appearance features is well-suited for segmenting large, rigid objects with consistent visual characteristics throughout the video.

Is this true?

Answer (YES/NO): YES